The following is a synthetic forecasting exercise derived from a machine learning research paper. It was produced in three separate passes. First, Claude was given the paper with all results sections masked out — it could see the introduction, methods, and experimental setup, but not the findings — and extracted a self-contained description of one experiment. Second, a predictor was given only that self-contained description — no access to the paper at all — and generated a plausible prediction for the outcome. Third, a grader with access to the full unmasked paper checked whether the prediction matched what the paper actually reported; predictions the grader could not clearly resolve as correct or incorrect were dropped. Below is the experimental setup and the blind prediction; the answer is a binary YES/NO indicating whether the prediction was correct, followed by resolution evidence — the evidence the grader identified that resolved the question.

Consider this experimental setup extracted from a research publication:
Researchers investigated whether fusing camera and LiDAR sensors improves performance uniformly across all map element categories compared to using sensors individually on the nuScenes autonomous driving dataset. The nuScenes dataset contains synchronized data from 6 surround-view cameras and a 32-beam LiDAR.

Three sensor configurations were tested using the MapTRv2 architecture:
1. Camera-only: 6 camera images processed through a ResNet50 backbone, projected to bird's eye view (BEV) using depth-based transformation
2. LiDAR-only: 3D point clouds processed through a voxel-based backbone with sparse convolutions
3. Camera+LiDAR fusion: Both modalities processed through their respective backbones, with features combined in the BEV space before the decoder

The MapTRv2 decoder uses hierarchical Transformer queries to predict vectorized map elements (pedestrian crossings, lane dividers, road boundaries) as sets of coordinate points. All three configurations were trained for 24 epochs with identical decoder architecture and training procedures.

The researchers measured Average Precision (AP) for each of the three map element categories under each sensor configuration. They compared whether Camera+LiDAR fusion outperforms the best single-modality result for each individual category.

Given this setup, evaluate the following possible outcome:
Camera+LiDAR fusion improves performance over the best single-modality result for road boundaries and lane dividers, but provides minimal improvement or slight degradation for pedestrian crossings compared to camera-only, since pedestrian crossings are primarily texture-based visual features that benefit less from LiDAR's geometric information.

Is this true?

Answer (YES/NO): NO